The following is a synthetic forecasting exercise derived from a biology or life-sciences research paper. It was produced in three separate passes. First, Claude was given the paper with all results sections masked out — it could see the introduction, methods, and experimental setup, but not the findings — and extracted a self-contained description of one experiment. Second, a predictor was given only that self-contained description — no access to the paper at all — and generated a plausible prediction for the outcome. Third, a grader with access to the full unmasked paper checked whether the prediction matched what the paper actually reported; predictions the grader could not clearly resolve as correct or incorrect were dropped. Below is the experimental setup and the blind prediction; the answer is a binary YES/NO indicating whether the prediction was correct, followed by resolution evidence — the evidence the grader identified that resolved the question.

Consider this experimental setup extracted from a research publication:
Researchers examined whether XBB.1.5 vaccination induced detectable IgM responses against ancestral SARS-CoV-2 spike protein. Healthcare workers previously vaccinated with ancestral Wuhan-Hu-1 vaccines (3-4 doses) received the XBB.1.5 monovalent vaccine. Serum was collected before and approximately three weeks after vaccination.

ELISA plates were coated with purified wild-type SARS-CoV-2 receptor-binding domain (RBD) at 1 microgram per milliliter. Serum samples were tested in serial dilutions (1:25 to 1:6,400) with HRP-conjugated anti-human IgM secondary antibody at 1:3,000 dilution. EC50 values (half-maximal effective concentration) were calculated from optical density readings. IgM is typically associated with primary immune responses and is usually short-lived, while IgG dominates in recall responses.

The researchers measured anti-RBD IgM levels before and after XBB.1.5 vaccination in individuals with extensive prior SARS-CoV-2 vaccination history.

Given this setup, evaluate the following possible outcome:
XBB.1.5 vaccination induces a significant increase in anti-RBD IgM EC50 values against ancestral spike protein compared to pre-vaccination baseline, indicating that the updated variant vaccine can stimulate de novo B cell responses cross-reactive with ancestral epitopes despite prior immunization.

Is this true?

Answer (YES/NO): NO